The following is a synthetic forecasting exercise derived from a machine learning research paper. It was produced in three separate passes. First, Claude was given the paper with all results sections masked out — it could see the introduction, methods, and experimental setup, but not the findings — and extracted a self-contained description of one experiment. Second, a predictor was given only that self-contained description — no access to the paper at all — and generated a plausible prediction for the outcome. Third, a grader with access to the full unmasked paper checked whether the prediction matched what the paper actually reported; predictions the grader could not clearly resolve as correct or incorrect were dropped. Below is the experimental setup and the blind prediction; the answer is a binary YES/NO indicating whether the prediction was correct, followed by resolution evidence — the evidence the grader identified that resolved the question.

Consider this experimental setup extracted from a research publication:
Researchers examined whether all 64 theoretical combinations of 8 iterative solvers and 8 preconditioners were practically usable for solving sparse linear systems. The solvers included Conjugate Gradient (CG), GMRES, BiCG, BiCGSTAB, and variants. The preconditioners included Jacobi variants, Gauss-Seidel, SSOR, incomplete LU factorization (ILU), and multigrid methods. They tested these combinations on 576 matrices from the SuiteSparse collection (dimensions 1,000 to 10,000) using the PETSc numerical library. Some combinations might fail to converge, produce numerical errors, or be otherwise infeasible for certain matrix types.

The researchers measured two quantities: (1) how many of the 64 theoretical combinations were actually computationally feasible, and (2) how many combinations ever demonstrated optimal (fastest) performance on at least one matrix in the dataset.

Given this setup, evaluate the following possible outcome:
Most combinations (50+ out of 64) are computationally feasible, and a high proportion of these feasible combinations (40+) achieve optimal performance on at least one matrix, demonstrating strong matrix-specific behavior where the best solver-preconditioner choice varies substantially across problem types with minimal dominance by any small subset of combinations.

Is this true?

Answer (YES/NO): NO